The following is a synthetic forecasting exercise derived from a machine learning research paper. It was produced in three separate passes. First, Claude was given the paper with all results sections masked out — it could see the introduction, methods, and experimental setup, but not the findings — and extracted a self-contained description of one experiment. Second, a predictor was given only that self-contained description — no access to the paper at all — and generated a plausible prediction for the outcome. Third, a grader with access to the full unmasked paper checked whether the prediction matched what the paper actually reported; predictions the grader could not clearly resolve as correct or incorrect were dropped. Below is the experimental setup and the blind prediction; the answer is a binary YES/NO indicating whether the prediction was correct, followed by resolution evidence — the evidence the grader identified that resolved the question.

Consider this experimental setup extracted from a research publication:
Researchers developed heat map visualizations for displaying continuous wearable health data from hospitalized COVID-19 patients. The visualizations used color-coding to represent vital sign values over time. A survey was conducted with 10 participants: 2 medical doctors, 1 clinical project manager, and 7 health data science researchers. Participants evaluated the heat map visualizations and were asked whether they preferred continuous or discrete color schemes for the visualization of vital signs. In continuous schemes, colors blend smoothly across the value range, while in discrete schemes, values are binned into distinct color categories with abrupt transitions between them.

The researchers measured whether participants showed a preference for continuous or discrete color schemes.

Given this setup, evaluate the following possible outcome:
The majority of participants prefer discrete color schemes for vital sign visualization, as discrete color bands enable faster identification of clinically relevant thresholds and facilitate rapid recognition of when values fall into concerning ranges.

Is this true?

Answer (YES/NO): NO